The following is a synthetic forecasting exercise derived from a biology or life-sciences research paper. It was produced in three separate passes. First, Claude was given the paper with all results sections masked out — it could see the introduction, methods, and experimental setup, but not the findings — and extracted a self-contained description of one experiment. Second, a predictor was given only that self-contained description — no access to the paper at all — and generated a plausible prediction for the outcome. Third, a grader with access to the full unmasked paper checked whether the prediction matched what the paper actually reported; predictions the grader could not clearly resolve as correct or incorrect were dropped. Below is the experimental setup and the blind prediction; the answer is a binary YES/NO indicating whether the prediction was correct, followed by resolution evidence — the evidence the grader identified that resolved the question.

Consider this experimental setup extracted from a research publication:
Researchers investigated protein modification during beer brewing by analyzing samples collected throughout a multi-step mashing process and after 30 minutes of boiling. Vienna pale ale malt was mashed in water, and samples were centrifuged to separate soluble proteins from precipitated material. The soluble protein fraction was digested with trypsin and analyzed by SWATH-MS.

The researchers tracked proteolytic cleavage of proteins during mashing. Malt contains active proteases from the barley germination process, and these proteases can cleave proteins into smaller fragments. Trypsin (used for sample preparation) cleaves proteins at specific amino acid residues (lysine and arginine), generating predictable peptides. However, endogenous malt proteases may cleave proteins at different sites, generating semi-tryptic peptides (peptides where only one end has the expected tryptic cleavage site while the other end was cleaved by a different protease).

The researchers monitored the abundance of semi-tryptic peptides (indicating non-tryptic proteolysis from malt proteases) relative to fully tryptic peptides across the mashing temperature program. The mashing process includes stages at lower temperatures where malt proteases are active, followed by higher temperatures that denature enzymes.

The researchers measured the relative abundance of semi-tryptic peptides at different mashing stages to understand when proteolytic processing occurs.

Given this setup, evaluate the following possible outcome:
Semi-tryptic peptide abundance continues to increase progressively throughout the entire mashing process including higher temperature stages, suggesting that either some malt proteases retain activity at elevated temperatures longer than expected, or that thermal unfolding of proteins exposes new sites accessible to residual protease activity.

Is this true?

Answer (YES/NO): NO